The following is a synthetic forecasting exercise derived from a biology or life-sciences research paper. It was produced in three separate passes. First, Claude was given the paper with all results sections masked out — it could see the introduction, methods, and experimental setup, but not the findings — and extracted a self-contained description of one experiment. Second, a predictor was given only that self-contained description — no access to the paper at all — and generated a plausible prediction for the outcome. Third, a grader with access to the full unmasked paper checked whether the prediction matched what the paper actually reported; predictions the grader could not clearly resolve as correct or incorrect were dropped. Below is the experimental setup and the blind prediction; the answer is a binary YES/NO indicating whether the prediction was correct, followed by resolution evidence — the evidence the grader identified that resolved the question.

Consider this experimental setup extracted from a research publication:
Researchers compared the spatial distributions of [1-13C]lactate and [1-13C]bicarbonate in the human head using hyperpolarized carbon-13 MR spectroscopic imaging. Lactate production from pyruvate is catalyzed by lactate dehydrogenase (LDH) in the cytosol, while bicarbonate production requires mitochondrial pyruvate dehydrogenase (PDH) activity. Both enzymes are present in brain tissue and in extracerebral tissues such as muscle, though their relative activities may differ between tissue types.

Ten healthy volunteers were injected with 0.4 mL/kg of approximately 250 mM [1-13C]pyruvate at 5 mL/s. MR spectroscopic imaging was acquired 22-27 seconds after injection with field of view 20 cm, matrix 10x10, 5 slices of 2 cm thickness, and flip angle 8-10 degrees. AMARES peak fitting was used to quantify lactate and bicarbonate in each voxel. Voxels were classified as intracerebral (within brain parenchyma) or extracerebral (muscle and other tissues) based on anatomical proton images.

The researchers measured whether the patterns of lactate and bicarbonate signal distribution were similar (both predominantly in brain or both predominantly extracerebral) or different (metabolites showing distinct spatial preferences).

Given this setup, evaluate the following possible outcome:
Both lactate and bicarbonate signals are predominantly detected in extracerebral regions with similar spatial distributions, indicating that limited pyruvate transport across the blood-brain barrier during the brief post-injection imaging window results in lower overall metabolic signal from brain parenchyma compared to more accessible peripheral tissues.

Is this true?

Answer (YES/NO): NO